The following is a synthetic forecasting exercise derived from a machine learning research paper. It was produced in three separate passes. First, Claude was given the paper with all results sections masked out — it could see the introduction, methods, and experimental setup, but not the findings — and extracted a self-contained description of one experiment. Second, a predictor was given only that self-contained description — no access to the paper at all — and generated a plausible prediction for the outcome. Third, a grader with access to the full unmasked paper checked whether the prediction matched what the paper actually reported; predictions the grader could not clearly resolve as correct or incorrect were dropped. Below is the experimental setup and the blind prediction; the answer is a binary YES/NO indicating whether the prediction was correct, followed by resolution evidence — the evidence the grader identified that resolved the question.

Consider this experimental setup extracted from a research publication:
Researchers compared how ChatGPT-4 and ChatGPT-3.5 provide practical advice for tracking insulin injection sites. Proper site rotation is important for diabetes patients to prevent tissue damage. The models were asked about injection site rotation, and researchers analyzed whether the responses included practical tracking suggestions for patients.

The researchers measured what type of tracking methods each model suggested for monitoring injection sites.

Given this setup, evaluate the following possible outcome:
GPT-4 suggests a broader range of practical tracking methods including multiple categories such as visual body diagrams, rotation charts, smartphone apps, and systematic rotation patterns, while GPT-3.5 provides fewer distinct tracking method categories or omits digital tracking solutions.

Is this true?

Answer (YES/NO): NO